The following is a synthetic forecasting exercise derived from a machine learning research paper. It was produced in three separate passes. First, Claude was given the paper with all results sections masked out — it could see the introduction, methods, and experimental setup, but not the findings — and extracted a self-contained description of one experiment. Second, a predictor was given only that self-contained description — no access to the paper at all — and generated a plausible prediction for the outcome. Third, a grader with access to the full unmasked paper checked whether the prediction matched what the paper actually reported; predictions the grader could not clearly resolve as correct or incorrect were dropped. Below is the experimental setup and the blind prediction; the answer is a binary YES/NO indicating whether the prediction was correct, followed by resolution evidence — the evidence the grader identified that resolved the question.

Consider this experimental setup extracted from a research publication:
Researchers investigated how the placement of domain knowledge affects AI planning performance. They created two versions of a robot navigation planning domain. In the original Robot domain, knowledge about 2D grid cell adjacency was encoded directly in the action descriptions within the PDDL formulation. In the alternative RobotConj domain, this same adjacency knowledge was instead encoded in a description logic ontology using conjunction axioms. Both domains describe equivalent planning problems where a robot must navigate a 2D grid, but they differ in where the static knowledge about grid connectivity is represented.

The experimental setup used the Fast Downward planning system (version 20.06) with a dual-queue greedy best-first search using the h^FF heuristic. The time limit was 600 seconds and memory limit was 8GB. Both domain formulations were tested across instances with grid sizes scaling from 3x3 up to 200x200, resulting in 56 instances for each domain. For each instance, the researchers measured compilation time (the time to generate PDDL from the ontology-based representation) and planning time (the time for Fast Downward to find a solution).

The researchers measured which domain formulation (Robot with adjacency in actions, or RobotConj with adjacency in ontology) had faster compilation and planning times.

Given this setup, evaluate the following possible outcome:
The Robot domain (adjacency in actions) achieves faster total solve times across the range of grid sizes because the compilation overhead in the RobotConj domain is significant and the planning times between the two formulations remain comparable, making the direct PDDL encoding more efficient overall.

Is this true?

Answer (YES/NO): NO